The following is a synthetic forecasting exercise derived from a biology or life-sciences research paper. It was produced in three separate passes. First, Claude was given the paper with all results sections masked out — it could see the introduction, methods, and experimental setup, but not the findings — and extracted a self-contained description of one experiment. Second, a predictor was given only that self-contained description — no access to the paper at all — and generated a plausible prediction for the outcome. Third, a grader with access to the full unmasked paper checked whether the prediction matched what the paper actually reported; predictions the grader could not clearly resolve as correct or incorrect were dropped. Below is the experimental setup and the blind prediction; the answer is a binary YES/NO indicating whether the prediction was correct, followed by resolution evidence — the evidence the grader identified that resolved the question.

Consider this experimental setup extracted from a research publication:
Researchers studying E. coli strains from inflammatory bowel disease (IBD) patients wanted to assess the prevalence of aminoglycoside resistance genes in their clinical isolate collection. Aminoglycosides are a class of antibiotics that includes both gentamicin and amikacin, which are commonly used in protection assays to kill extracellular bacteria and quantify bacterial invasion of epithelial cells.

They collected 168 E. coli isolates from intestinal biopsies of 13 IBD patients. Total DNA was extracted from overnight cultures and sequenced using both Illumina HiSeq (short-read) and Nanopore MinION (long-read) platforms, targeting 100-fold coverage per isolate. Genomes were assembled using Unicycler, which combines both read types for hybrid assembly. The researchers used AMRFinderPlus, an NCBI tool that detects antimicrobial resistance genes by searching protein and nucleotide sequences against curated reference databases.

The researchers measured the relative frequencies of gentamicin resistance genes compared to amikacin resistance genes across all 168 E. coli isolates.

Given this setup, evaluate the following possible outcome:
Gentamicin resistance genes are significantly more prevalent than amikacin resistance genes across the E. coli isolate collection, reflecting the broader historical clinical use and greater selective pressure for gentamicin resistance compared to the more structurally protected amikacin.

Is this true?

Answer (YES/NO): YES